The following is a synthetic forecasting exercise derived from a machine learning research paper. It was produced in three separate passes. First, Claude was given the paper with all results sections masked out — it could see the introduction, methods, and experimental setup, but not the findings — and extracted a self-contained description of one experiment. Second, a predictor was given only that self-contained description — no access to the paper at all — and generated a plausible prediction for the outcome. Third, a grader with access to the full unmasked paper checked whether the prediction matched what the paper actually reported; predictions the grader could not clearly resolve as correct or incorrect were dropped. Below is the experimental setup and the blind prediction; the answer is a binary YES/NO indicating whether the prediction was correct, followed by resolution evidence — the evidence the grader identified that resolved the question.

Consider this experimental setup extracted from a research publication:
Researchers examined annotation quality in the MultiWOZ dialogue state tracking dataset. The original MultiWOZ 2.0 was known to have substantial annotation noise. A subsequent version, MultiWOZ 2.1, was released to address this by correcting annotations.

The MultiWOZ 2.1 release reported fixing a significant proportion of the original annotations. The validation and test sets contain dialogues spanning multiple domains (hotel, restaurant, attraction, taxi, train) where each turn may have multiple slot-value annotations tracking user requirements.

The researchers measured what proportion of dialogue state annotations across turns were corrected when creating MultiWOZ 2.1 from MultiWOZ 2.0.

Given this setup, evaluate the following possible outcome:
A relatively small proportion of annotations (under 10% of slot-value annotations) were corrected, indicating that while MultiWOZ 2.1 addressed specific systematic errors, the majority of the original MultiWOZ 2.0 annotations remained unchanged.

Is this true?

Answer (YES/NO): NO